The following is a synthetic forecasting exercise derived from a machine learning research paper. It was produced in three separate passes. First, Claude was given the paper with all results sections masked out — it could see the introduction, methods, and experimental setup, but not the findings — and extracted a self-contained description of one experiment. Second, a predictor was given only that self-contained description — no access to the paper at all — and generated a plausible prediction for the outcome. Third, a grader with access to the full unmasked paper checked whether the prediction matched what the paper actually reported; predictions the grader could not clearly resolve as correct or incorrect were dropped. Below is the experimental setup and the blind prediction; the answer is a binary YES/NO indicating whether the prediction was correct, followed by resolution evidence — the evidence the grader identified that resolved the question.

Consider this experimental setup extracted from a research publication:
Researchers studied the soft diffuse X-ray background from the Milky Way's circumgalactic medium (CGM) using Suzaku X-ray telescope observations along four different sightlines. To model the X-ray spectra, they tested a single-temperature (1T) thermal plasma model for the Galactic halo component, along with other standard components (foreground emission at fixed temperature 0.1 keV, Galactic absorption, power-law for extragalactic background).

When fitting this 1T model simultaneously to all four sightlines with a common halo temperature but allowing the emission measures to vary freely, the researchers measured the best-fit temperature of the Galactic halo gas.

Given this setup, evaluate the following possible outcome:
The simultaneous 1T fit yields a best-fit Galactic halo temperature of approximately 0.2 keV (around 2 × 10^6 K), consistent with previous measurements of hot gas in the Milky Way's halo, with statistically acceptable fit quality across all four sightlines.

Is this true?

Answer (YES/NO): YES